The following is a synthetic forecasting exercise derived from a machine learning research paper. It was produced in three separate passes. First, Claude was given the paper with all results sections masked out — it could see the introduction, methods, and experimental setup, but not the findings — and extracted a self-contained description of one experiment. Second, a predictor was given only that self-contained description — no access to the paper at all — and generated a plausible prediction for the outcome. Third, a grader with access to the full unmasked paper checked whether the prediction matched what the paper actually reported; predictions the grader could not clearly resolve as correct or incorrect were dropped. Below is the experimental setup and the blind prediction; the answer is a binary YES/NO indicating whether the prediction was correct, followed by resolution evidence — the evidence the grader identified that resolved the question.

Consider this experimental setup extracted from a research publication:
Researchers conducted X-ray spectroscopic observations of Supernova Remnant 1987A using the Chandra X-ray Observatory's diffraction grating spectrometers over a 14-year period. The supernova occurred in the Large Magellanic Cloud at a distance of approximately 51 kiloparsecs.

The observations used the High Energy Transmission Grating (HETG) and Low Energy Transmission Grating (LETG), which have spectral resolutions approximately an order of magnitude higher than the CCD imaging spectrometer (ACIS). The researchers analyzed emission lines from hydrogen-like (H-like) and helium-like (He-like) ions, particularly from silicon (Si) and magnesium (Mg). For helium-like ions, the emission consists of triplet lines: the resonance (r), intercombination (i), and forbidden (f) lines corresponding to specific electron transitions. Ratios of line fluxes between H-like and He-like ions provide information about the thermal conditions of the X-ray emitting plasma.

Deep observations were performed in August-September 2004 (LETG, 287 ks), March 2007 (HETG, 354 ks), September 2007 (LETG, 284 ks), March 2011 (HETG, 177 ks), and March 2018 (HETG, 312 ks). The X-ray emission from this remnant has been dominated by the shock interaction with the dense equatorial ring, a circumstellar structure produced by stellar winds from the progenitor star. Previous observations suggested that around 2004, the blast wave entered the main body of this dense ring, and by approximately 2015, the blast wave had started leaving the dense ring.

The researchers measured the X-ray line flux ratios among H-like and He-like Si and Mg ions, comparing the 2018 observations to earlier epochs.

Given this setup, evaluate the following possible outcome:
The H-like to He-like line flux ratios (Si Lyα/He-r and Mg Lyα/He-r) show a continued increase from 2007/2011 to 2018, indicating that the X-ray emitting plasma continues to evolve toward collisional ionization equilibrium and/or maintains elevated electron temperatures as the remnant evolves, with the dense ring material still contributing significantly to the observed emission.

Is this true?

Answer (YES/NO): YES